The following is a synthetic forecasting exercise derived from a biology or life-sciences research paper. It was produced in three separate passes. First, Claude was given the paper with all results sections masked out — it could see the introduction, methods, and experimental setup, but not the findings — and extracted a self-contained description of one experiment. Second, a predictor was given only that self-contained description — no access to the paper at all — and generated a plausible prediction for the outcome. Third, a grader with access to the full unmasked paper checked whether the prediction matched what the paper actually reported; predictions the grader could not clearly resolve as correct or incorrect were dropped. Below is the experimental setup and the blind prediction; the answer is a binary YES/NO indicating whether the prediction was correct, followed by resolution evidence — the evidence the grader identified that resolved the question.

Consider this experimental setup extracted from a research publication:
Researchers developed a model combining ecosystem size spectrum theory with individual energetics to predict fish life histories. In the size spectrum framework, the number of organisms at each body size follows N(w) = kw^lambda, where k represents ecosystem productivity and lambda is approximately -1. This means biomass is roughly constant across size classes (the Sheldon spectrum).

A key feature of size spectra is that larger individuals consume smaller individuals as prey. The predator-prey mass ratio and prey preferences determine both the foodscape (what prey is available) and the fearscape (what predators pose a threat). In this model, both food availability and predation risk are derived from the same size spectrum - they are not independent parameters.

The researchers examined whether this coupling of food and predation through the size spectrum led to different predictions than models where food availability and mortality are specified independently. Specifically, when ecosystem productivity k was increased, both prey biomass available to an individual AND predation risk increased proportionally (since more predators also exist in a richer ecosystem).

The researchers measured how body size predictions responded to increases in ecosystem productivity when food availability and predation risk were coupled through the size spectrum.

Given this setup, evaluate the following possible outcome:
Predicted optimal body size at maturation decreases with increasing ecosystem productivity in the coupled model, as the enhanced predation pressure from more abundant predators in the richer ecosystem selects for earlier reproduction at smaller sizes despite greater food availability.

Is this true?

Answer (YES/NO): NO